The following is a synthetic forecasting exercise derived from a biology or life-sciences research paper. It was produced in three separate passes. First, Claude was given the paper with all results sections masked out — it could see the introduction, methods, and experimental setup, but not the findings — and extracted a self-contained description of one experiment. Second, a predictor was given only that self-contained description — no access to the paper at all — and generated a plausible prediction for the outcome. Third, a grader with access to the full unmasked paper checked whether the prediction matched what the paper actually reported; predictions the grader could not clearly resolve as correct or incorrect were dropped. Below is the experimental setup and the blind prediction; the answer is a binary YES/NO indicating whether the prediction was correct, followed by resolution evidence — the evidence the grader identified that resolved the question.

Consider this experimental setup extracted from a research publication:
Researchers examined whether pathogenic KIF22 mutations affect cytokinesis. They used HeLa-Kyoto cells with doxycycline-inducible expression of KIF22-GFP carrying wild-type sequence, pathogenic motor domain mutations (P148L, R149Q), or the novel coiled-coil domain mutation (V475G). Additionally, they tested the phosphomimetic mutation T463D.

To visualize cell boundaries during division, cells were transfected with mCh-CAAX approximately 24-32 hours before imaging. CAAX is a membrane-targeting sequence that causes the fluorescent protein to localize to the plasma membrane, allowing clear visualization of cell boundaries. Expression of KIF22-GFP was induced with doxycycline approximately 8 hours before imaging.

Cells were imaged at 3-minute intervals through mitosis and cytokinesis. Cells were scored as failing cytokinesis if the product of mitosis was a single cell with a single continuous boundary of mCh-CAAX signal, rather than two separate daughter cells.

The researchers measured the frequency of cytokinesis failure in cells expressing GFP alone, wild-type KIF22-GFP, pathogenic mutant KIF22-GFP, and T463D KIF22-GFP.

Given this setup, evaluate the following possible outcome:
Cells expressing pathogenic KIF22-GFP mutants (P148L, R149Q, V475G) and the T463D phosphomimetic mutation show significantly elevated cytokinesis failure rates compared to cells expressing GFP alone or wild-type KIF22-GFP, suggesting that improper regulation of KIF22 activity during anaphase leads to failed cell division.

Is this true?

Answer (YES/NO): NO